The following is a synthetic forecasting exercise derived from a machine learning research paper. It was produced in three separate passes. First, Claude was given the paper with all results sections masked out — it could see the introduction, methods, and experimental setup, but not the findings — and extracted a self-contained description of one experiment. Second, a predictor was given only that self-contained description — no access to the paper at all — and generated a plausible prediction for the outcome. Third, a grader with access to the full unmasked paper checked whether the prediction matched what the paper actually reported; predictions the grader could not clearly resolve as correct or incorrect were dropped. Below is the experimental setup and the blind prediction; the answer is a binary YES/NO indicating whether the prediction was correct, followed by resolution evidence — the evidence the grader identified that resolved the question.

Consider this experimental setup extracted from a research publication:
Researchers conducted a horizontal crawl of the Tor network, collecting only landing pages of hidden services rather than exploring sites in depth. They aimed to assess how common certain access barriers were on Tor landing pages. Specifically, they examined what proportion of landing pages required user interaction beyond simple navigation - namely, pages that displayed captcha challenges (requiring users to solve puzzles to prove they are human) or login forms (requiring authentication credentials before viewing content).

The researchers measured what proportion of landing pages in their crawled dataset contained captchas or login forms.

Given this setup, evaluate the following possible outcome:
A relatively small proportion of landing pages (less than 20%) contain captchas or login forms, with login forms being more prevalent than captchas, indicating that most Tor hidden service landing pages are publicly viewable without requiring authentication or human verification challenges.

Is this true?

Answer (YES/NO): YES